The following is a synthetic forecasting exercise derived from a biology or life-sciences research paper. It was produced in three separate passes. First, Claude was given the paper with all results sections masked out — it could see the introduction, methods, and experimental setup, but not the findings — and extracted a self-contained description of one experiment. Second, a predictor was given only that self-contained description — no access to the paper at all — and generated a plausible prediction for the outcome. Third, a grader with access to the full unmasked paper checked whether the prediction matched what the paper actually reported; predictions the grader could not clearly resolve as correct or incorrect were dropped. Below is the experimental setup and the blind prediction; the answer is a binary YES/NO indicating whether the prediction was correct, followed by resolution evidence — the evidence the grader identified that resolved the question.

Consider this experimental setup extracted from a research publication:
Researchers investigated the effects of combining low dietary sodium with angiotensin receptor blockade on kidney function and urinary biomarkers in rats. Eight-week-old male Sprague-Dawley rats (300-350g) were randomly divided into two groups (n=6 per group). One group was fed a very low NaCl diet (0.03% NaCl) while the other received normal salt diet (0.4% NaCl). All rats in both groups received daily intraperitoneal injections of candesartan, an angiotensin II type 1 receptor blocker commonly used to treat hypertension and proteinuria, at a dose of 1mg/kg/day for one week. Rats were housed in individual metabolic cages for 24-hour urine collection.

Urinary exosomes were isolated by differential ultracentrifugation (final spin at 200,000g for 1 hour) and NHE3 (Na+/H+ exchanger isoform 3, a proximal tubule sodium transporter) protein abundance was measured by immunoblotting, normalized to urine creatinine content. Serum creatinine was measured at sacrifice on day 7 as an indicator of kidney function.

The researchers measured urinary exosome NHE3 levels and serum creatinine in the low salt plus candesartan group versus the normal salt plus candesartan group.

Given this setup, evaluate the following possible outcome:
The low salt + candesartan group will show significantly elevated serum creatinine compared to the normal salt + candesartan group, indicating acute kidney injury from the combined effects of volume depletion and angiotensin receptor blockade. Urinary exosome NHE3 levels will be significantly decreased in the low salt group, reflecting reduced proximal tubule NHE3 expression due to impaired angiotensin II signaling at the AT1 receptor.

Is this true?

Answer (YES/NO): NO